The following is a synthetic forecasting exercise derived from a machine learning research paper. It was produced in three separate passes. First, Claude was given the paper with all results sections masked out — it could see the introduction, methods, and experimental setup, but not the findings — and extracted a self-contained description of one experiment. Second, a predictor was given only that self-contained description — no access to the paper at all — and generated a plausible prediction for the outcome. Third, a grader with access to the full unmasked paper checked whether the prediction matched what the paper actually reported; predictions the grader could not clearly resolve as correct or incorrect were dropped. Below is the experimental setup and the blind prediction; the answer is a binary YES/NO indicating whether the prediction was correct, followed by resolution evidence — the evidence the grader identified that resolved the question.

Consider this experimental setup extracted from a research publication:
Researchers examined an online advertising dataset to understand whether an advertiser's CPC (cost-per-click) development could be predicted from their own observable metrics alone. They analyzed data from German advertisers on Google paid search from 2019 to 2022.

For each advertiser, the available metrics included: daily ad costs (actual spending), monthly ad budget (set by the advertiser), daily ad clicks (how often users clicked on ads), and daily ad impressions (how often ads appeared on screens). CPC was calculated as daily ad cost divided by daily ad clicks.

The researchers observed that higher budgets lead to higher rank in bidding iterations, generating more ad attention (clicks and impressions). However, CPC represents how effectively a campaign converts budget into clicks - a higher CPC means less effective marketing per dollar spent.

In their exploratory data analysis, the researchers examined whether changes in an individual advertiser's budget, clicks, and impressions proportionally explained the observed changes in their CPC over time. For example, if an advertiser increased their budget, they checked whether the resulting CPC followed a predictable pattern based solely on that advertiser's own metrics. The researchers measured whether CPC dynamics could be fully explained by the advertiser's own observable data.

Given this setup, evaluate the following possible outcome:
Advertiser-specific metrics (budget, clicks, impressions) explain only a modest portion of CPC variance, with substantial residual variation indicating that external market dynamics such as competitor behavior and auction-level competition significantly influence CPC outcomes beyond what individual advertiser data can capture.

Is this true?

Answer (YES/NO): YES